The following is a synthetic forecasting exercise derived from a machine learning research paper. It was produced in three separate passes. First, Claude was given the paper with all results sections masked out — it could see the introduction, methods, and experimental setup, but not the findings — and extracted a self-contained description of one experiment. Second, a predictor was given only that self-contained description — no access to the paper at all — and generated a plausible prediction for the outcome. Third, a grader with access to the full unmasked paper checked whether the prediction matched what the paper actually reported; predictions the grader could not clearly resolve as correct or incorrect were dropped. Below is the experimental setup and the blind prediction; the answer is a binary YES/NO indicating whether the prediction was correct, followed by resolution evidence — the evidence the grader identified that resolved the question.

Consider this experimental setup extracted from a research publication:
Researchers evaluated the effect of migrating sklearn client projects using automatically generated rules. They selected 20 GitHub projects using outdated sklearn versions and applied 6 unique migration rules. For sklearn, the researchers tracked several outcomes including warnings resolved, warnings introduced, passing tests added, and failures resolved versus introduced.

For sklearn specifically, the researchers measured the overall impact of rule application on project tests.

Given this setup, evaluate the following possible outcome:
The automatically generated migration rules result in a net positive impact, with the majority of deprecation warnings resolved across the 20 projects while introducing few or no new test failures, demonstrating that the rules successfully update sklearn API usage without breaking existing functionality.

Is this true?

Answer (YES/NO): YES